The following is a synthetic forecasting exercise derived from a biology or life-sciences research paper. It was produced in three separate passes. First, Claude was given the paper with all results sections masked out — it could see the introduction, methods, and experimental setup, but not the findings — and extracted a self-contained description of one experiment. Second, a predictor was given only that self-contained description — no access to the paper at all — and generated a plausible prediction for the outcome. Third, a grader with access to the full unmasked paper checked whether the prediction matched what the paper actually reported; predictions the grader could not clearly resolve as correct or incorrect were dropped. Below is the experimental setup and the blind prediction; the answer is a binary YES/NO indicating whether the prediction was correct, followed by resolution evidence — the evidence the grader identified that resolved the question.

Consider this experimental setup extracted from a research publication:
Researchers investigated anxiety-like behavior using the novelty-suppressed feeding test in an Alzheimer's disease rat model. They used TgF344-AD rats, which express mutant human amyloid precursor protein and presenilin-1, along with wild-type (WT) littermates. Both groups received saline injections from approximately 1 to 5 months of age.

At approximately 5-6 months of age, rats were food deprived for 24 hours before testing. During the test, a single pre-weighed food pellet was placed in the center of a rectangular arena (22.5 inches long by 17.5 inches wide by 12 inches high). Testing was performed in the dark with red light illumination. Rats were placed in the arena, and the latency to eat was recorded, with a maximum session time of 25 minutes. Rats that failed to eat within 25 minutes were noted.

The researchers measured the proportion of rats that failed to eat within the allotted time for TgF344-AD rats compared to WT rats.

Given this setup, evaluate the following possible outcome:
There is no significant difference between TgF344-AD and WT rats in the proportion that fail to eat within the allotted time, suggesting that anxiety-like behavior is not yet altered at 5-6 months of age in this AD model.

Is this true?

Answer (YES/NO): NO